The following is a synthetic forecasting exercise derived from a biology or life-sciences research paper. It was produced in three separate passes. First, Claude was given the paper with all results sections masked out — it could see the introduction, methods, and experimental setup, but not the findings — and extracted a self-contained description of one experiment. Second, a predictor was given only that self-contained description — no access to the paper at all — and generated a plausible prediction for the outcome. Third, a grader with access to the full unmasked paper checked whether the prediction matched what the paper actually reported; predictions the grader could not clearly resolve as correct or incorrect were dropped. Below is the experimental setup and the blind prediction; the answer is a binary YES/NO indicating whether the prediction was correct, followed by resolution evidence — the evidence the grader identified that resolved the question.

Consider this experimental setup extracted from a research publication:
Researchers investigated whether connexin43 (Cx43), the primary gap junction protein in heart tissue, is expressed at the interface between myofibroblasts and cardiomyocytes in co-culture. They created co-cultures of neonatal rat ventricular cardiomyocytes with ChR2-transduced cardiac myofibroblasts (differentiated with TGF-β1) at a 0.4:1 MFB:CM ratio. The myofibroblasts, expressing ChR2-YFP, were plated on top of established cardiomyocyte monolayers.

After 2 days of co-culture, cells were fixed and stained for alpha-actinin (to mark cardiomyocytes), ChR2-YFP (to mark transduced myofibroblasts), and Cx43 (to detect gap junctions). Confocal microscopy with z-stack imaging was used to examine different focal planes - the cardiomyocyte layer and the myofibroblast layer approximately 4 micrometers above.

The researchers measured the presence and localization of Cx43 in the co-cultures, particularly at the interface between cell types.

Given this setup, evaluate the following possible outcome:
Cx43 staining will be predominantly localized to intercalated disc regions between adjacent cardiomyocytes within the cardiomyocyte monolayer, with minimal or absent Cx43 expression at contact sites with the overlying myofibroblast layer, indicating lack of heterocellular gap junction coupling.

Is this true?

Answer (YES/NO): NO